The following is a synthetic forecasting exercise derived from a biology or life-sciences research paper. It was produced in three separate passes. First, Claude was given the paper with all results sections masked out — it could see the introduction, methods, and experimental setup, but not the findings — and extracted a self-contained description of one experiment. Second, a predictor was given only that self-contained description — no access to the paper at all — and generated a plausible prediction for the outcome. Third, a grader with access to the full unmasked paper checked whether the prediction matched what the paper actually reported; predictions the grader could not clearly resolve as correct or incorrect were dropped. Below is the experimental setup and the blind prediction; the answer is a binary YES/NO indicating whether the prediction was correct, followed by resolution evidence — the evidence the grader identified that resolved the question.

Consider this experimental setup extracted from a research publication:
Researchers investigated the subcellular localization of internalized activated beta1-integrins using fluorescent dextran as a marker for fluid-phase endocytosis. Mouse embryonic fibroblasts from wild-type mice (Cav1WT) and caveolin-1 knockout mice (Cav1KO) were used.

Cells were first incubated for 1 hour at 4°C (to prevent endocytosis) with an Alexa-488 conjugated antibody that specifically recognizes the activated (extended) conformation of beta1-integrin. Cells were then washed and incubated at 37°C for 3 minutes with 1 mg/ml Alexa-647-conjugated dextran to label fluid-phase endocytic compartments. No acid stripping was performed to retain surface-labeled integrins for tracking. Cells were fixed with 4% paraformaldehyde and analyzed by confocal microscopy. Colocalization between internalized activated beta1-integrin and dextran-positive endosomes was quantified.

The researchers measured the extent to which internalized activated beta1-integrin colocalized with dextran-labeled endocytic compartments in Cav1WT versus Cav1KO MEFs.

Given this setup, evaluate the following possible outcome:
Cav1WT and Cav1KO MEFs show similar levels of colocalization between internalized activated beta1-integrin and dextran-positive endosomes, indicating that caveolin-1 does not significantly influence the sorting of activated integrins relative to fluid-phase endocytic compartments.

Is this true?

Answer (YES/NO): NO